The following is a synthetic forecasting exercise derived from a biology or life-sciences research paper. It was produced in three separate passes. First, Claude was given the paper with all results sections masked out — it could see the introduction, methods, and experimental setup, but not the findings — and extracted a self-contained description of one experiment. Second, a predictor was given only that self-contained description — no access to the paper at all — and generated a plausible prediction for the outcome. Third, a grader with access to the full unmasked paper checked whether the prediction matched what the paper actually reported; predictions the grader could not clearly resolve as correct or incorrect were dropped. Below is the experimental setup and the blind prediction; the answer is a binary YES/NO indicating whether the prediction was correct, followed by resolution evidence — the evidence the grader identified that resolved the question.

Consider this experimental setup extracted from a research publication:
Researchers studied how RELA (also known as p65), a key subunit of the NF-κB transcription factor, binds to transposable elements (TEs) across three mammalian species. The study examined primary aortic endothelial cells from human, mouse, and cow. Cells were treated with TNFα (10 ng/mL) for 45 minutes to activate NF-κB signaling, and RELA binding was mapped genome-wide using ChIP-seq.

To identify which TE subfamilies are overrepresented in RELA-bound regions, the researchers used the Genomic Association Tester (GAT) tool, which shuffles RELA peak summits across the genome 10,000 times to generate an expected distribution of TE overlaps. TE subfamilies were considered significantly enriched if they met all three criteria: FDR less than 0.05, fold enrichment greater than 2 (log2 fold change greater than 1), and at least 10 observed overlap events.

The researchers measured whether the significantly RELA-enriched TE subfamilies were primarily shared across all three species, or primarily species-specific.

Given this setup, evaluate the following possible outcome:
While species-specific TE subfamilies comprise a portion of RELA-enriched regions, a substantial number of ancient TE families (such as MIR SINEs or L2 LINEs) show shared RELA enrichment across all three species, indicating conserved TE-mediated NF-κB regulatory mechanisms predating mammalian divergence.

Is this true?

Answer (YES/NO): NO